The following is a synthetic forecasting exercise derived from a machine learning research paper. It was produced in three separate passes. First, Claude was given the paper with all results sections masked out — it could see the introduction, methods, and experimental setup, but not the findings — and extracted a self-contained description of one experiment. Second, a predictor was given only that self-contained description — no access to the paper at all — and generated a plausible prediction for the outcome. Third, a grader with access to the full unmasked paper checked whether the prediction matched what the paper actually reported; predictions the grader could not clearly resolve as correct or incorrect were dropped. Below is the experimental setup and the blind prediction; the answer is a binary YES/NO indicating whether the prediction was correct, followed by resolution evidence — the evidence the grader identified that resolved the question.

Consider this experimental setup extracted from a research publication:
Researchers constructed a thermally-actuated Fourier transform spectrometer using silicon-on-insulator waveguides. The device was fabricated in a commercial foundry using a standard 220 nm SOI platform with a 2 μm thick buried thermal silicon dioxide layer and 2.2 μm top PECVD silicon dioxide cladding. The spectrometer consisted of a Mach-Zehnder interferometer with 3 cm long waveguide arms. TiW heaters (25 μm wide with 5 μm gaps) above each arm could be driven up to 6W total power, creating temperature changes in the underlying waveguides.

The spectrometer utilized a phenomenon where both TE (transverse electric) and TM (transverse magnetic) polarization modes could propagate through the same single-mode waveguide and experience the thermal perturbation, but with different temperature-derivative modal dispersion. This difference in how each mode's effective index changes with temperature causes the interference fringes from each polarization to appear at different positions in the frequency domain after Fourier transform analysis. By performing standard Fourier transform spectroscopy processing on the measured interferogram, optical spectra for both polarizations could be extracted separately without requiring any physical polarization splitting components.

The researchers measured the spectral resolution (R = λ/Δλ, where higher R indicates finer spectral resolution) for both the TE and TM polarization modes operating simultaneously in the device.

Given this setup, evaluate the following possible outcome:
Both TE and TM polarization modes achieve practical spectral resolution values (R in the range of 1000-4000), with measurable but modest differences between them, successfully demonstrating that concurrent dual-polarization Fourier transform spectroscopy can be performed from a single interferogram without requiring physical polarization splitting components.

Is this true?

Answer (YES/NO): NO